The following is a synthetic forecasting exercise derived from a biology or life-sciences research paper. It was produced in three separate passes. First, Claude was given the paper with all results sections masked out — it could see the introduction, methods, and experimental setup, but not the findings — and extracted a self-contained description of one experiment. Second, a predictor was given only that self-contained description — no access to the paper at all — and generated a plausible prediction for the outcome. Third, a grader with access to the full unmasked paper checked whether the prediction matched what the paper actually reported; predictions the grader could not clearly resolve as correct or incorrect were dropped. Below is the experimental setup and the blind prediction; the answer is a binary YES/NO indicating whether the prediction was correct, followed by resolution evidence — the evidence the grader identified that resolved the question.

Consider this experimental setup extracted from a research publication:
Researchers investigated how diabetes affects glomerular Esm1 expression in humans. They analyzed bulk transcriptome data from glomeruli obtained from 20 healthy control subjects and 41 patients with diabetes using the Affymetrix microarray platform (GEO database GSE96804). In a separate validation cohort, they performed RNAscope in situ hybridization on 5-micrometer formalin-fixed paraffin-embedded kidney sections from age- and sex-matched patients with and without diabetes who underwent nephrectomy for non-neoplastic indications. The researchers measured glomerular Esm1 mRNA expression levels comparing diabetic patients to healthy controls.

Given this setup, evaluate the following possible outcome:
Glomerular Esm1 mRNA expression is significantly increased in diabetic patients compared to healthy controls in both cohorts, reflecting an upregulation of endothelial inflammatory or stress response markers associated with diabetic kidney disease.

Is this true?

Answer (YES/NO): NO